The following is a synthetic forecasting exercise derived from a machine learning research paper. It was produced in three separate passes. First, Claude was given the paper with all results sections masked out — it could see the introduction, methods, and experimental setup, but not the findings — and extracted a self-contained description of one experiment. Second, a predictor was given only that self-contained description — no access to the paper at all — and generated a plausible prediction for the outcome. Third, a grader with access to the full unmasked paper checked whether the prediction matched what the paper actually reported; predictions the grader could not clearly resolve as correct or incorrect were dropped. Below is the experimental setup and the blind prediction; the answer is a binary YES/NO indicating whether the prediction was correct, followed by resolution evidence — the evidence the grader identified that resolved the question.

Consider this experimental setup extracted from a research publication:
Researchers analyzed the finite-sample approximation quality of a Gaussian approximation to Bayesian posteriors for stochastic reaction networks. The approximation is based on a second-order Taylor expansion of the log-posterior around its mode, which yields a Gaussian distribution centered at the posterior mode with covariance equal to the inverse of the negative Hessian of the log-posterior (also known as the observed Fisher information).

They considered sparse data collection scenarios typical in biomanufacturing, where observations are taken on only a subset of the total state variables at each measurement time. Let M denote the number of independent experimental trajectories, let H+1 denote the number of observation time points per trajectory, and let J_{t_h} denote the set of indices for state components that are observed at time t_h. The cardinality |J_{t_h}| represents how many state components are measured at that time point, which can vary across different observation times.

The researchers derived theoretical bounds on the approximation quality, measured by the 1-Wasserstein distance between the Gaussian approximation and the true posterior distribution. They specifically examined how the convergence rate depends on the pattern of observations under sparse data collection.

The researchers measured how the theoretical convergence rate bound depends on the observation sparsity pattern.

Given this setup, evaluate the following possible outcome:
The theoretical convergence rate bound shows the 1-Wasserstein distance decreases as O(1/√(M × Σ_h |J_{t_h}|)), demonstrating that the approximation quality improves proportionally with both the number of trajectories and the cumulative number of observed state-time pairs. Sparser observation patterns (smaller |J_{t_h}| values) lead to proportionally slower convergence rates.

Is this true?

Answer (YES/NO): NO